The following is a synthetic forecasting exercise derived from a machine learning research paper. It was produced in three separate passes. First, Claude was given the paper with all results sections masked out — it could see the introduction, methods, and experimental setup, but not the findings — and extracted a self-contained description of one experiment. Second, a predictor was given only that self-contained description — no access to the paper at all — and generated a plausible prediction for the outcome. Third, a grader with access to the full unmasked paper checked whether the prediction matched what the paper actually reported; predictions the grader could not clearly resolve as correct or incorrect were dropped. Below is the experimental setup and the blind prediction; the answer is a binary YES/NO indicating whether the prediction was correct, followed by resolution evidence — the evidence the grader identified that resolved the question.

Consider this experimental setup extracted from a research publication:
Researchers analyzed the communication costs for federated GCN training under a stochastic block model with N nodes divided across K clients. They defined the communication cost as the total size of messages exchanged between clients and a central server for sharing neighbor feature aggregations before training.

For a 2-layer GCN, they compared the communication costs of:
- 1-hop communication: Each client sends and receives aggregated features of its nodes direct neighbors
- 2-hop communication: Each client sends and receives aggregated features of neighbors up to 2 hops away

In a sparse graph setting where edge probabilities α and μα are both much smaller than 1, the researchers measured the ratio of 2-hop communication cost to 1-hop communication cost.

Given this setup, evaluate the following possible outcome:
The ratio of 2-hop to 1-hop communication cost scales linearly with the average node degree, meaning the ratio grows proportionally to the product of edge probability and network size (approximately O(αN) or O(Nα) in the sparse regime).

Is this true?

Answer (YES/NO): NO